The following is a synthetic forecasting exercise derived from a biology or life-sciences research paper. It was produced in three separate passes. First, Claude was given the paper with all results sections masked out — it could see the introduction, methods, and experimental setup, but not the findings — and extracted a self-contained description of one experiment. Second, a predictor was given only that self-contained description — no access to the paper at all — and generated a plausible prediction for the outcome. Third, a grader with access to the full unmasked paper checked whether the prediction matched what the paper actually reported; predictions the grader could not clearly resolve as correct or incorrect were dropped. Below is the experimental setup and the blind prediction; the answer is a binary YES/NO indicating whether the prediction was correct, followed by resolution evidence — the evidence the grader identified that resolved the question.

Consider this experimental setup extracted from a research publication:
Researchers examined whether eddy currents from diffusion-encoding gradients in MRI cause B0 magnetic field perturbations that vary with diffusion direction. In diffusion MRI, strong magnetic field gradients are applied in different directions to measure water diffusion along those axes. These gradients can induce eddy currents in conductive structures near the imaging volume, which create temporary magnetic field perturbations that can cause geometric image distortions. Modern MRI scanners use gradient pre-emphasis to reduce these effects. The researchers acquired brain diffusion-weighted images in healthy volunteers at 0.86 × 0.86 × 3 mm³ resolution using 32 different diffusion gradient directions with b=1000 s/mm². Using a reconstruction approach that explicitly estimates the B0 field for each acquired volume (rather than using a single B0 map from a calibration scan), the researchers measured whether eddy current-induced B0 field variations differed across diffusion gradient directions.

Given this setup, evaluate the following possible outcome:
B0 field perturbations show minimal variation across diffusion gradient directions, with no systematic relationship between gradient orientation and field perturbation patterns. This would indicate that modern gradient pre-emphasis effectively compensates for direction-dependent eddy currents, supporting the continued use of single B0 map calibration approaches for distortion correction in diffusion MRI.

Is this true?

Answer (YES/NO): NO